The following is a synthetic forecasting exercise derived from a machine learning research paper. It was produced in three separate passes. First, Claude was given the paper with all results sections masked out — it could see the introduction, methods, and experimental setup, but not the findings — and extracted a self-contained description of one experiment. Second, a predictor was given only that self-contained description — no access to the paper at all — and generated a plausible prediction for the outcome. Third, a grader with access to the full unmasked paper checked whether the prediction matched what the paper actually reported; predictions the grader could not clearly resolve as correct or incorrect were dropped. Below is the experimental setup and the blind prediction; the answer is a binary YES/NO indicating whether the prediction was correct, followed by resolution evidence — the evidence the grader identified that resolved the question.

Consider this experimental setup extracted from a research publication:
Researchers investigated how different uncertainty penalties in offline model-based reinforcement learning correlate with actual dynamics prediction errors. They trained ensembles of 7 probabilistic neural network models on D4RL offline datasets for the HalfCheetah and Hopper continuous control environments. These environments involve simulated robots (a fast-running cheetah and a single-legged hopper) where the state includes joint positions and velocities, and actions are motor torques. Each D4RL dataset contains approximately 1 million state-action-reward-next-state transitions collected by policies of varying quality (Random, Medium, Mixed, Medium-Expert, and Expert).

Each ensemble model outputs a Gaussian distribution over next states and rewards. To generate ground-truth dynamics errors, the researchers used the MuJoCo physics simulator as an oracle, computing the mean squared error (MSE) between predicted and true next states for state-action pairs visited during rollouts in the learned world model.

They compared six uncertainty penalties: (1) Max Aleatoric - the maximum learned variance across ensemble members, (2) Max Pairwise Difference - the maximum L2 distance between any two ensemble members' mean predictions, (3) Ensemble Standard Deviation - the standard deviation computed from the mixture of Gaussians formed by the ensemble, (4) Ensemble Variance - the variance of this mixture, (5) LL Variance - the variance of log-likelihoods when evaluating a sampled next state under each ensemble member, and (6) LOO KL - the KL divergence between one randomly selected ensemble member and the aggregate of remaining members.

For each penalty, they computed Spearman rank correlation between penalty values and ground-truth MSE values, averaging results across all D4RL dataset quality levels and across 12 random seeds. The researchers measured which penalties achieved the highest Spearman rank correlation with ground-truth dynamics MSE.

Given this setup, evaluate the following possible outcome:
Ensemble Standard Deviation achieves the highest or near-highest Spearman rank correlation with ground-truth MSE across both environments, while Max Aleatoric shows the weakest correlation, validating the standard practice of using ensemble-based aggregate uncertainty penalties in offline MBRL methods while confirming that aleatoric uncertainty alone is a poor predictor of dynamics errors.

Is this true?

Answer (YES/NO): NO